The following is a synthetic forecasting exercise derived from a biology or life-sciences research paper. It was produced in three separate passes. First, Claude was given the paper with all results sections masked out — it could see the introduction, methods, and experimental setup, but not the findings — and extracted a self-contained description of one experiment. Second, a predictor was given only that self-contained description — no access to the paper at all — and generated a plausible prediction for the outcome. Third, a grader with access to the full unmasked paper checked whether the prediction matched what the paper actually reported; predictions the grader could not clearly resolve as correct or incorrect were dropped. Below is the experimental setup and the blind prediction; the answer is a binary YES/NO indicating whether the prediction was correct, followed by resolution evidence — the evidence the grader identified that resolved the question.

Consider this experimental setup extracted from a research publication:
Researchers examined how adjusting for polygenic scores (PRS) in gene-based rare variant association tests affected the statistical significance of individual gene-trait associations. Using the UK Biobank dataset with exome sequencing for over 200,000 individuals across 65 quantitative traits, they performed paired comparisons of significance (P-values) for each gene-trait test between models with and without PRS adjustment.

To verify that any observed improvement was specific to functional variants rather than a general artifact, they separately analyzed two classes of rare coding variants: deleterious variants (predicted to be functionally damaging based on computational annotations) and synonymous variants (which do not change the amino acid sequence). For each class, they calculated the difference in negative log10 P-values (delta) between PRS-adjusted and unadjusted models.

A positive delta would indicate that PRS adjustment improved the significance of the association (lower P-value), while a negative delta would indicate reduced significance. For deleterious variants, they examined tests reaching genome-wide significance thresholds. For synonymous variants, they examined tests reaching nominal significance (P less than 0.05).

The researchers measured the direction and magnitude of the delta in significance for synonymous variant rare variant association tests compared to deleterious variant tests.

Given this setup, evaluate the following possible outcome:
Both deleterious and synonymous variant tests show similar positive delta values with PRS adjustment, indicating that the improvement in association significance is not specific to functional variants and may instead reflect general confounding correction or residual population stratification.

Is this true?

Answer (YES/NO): NO